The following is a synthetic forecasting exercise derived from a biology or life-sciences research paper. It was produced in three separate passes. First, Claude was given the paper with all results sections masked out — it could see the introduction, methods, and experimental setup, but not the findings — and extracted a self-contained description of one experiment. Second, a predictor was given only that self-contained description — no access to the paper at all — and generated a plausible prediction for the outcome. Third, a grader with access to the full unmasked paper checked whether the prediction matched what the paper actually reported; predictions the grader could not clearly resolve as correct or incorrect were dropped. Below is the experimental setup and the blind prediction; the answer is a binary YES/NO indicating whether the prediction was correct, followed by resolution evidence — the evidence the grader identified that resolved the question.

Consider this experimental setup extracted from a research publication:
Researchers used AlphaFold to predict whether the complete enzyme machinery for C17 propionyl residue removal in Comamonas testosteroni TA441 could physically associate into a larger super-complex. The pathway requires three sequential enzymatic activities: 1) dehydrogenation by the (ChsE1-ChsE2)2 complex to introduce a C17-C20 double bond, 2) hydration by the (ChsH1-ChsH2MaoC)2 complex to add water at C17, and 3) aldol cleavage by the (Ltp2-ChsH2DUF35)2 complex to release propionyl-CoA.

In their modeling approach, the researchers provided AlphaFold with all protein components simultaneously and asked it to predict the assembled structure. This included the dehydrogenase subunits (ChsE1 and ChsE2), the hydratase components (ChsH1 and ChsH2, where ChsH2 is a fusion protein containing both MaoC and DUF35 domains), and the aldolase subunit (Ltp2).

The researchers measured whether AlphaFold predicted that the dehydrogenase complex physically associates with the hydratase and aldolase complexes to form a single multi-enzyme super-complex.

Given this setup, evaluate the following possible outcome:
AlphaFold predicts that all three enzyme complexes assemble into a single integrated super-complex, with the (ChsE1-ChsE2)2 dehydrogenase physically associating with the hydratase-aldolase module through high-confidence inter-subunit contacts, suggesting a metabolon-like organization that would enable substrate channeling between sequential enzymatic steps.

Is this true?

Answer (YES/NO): NO